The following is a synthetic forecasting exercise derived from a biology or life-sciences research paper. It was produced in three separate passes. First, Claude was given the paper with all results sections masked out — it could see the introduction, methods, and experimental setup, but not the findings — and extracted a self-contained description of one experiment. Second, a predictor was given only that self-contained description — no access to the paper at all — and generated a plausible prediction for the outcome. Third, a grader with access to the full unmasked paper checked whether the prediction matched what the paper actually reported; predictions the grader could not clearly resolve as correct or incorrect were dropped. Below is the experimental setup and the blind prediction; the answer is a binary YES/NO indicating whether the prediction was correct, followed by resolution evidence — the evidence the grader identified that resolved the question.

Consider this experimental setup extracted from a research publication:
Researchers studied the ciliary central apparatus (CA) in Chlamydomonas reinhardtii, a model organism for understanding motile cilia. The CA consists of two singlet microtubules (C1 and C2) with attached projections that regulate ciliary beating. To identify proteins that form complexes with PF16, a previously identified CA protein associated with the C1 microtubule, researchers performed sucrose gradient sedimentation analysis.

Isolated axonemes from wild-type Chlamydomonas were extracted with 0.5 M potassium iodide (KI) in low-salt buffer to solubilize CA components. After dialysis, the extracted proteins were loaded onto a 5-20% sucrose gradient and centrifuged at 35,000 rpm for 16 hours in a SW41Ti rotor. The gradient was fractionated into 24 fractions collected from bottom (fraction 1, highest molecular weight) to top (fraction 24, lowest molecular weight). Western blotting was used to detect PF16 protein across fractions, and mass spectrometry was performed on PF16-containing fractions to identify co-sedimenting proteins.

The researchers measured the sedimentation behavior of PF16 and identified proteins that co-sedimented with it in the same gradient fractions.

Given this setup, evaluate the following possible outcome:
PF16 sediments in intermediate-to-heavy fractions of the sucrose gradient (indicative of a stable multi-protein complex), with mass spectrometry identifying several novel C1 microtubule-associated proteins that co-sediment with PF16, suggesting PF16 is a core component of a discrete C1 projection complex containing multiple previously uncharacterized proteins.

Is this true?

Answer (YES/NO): YES